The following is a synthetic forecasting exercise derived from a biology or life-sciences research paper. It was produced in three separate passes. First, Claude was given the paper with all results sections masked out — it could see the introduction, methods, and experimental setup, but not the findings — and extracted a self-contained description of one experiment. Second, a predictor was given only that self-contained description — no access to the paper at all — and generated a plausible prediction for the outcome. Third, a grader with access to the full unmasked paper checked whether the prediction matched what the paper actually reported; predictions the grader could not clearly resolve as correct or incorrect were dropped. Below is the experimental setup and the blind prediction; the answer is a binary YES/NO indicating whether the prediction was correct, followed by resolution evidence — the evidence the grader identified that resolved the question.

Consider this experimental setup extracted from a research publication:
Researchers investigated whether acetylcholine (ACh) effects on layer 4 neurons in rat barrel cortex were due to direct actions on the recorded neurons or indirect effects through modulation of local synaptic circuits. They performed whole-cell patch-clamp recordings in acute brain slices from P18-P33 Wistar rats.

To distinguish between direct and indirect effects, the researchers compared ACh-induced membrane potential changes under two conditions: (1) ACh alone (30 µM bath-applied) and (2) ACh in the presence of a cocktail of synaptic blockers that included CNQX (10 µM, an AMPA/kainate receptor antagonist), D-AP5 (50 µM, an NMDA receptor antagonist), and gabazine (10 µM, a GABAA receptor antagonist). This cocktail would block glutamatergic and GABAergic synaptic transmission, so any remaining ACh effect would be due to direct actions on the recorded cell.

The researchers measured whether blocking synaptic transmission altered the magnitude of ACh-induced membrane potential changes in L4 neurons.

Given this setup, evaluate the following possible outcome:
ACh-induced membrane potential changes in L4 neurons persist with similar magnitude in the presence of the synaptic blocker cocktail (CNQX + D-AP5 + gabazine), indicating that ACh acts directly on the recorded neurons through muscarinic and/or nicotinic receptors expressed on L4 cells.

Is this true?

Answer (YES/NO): YES